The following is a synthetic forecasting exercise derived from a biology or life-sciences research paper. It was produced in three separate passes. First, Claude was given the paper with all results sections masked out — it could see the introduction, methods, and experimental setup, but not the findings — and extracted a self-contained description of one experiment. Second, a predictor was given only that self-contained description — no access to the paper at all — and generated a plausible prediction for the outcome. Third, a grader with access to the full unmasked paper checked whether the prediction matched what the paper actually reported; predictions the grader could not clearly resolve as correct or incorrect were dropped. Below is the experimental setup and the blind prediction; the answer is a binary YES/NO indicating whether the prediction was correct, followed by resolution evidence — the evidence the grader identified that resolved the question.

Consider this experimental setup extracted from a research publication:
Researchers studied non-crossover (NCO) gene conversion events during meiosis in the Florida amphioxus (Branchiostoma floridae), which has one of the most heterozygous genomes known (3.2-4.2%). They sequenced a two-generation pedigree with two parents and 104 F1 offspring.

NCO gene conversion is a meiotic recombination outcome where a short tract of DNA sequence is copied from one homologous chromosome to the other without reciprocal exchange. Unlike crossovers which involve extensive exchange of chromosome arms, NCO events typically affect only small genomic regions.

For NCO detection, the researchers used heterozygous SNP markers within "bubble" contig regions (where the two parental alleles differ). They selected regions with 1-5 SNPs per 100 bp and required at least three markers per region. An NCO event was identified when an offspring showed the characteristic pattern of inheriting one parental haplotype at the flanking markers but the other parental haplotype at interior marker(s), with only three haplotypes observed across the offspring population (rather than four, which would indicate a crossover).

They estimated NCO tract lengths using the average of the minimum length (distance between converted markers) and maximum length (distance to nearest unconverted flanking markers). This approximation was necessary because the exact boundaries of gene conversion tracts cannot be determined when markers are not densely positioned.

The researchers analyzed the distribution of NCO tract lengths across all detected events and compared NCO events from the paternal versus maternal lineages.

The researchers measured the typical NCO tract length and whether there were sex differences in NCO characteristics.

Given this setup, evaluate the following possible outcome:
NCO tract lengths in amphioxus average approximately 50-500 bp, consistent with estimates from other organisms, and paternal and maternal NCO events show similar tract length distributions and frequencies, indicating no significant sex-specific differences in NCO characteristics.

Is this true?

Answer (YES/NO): NO